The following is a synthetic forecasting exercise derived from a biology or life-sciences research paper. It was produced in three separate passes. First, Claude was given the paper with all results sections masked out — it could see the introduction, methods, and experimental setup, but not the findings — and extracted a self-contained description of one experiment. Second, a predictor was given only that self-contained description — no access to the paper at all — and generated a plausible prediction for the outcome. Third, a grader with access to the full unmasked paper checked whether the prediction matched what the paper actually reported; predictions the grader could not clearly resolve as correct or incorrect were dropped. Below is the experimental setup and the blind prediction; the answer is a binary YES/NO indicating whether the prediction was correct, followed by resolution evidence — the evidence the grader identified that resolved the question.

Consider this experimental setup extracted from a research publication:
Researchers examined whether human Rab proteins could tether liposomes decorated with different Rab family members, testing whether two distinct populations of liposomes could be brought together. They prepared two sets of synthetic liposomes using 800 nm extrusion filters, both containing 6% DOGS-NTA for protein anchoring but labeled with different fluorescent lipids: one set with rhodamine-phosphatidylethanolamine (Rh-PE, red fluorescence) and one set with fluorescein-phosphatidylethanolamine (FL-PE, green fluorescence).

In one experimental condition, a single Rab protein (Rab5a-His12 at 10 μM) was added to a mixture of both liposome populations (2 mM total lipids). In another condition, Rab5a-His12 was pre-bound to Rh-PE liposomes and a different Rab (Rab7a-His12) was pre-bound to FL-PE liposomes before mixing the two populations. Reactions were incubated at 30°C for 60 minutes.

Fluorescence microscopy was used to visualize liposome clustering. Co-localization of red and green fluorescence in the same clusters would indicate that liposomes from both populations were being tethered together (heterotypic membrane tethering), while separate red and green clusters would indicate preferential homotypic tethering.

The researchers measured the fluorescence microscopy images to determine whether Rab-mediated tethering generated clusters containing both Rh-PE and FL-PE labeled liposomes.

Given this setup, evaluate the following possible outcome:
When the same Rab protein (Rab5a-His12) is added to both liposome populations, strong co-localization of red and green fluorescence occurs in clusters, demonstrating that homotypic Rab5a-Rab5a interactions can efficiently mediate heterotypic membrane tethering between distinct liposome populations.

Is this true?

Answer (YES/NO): YES